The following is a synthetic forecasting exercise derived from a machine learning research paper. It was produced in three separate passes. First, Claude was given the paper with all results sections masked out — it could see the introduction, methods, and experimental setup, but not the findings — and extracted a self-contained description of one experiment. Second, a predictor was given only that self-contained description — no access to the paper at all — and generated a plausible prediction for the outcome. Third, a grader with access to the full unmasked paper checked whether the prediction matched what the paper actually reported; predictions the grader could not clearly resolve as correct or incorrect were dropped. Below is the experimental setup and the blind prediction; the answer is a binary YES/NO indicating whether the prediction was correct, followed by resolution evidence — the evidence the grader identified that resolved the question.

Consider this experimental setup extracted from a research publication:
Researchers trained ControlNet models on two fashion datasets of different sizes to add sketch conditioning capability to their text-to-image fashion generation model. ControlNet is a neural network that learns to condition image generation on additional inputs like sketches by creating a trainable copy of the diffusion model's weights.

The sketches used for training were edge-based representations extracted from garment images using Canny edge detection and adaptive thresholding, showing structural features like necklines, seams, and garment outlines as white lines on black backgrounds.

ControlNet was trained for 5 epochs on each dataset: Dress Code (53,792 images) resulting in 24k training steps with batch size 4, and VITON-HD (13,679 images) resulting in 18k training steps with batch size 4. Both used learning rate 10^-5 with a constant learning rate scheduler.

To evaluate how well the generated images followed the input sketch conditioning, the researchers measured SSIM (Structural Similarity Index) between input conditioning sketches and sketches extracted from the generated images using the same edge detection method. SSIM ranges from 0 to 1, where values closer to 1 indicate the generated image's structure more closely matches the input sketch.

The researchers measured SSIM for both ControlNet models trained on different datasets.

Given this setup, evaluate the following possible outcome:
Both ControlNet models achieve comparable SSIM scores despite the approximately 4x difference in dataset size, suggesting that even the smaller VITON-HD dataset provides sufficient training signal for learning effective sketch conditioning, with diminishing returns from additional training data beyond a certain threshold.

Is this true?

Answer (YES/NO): NO